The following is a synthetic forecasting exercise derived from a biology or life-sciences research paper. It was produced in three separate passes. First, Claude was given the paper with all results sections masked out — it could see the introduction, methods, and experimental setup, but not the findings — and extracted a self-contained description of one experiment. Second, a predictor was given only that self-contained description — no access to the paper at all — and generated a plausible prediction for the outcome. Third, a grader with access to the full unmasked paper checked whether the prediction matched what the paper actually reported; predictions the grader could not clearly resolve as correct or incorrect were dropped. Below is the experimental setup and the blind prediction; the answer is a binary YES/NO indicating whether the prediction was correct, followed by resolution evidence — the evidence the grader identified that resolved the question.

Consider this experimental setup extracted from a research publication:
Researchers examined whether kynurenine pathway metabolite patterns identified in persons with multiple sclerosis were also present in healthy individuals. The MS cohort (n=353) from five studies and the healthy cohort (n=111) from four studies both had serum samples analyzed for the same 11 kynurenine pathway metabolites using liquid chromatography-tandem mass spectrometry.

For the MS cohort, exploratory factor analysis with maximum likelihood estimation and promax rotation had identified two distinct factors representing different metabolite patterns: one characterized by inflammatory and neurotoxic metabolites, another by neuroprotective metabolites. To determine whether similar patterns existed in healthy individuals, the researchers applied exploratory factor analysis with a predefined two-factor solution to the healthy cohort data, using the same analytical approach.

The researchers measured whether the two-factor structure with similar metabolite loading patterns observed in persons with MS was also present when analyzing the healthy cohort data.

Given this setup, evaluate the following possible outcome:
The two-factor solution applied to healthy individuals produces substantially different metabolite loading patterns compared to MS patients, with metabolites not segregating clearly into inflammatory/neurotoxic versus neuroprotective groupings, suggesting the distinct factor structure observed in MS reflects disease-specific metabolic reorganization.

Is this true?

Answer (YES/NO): NO